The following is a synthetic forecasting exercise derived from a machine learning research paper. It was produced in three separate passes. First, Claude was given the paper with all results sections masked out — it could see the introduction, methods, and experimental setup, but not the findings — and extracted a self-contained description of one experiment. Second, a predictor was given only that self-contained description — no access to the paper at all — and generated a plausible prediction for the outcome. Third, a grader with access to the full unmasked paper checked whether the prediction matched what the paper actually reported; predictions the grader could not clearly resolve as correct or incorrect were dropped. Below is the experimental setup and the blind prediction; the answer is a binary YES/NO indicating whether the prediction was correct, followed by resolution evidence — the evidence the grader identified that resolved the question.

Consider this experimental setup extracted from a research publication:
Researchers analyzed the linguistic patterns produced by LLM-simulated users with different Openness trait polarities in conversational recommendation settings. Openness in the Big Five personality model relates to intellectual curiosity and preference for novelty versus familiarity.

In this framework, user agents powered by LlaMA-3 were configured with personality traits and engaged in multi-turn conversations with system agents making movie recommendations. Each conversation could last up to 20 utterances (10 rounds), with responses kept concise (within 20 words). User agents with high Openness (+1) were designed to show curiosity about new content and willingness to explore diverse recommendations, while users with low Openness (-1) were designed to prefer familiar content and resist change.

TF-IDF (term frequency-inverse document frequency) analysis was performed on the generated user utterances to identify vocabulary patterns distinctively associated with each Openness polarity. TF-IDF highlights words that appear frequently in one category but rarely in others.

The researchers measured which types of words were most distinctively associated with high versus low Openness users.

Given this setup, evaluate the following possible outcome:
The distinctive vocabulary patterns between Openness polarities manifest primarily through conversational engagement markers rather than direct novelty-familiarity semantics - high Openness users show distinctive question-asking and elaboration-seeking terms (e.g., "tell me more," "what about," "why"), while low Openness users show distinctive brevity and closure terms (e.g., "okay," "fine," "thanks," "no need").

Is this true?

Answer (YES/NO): NO